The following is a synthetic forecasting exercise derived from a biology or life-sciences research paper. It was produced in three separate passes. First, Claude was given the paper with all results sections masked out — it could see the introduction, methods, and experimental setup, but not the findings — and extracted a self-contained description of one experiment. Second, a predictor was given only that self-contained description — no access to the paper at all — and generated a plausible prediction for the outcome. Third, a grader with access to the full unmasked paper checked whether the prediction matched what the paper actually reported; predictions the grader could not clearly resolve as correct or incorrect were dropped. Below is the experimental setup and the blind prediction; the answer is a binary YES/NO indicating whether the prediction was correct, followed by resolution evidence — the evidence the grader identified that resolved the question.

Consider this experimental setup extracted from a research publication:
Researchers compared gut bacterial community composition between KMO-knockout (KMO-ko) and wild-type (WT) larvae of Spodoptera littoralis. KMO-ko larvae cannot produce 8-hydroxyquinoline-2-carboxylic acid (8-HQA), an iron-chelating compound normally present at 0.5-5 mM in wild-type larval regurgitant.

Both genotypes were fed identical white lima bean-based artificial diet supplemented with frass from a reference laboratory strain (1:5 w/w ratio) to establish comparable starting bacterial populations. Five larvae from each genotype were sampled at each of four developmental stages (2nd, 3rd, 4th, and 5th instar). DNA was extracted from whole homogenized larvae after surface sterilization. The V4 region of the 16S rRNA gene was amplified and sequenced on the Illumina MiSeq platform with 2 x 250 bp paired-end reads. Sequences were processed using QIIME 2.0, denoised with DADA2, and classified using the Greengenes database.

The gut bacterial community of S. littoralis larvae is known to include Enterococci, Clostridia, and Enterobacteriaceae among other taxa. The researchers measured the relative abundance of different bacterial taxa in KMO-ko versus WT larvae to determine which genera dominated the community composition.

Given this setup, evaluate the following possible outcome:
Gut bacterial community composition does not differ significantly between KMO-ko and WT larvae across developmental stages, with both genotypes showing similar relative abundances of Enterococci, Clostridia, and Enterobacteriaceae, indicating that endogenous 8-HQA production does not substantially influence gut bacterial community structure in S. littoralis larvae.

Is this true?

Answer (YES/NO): NO